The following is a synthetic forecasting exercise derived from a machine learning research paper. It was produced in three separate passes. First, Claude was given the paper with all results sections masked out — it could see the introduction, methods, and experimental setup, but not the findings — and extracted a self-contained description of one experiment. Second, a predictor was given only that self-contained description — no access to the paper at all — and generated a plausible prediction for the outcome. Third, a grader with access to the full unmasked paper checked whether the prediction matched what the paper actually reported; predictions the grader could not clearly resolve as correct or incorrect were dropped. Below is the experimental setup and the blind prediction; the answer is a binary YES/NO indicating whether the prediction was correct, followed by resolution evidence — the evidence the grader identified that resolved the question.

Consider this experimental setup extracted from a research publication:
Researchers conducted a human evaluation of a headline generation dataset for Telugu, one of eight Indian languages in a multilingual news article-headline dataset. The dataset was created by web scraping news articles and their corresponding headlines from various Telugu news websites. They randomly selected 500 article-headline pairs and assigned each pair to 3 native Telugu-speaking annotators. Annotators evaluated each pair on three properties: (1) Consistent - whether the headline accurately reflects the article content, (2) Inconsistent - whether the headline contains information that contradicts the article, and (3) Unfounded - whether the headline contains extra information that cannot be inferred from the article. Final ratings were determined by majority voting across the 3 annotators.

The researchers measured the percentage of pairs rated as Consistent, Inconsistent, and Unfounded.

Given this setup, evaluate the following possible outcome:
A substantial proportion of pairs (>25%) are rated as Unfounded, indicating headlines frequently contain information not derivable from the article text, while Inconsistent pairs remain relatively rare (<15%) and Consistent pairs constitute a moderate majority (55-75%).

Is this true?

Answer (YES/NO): NO